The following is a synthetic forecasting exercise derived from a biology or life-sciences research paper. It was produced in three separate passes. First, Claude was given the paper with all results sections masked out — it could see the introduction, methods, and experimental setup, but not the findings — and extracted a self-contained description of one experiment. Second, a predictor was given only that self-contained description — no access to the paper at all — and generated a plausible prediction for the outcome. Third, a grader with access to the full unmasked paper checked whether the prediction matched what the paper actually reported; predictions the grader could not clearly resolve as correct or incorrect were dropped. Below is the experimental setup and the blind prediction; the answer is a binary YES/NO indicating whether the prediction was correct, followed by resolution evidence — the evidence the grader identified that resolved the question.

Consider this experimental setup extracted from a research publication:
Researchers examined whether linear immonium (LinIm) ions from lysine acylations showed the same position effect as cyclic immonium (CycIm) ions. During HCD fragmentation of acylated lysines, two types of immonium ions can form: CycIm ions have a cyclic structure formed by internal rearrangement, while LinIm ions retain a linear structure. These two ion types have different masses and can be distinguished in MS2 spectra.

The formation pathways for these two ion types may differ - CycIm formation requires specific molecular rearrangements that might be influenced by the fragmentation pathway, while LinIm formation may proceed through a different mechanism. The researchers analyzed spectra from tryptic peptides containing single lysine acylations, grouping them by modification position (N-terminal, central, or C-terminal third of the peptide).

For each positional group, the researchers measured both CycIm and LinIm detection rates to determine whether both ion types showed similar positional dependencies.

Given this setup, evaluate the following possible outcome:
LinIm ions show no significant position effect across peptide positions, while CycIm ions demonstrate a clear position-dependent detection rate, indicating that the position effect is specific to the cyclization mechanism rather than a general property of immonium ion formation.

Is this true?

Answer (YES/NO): NO